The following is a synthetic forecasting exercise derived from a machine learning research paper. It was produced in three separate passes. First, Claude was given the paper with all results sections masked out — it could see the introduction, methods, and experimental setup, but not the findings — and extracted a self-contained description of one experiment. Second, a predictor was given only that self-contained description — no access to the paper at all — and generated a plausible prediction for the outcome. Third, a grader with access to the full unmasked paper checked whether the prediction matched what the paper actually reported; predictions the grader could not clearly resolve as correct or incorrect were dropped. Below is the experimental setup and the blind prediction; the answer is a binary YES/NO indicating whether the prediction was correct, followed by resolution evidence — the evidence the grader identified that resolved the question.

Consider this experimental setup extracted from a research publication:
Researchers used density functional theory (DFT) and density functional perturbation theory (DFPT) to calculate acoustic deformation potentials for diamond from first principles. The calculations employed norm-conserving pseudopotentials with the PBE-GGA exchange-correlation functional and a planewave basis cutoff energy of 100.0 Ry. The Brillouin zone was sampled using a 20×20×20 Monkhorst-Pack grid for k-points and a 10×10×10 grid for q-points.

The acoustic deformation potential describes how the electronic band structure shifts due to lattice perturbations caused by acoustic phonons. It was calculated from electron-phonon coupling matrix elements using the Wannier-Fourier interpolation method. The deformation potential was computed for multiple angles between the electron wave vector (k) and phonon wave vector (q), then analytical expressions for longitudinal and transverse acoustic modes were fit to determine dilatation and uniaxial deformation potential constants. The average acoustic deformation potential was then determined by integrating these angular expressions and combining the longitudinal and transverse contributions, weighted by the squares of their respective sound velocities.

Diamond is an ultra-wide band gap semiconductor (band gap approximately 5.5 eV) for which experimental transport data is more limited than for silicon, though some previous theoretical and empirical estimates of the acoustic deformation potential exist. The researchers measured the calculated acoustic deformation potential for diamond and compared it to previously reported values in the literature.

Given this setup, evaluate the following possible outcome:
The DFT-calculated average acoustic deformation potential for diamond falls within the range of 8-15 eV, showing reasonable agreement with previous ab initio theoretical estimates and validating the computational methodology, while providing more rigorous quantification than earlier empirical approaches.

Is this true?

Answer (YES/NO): NO